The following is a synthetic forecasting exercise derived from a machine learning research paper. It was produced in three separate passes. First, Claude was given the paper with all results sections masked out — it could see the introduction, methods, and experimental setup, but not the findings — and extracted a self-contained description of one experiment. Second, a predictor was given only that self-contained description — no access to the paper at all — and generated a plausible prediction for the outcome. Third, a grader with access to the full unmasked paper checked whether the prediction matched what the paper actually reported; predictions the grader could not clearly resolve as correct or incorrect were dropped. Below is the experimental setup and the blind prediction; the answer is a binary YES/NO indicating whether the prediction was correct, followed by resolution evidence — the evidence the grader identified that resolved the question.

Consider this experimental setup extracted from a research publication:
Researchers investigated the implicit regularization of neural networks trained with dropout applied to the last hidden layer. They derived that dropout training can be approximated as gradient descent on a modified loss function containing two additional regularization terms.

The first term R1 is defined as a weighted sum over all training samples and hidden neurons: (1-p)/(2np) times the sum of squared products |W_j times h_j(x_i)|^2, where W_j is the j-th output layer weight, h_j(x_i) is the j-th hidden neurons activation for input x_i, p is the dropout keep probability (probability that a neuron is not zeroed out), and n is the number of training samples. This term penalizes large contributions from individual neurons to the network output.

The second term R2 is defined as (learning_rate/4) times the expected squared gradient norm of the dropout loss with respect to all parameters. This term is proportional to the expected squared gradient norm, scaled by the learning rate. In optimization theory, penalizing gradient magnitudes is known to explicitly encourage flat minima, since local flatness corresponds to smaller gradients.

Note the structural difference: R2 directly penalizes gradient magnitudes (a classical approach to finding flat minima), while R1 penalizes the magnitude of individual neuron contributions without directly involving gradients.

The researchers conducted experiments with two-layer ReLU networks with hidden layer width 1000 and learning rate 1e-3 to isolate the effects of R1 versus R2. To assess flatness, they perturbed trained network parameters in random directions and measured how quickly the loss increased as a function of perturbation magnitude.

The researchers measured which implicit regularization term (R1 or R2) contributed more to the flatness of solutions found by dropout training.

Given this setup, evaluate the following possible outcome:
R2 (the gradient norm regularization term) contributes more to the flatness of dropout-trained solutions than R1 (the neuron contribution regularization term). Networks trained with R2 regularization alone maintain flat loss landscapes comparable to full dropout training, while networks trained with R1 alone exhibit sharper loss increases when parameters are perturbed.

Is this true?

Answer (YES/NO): NO